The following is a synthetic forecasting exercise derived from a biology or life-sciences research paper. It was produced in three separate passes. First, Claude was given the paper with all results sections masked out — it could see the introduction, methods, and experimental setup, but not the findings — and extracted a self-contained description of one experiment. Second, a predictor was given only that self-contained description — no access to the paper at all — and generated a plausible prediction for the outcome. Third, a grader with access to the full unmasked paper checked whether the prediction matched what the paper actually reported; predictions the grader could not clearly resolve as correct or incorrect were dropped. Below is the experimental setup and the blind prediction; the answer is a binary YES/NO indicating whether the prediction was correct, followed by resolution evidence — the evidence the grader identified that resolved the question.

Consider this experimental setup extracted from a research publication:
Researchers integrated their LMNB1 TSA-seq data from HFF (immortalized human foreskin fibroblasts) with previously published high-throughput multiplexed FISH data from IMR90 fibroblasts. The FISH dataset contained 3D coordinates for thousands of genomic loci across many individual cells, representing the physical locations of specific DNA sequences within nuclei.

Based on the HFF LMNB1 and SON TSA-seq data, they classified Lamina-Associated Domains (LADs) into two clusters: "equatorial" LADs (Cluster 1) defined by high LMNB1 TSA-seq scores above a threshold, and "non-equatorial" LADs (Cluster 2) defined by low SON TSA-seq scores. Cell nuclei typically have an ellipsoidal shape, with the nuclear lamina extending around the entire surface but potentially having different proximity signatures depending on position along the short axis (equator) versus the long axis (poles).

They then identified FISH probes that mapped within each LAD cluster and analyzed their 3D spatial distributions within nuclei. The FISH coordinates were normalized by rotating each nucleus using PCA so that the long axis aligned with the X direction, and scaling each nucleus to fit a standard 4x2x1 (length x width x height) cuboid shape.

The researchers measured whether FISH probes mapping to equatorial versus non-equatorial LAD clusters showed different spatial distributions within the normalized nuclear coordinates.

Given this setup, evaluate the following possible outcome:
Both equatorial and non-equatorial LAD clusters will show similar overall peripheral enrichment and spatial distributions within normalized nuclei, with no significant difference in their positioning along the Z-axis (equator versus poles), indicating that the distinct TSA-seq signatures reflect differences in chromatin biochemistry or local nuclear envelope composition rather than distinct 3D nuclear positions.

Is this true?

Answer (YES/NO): NO